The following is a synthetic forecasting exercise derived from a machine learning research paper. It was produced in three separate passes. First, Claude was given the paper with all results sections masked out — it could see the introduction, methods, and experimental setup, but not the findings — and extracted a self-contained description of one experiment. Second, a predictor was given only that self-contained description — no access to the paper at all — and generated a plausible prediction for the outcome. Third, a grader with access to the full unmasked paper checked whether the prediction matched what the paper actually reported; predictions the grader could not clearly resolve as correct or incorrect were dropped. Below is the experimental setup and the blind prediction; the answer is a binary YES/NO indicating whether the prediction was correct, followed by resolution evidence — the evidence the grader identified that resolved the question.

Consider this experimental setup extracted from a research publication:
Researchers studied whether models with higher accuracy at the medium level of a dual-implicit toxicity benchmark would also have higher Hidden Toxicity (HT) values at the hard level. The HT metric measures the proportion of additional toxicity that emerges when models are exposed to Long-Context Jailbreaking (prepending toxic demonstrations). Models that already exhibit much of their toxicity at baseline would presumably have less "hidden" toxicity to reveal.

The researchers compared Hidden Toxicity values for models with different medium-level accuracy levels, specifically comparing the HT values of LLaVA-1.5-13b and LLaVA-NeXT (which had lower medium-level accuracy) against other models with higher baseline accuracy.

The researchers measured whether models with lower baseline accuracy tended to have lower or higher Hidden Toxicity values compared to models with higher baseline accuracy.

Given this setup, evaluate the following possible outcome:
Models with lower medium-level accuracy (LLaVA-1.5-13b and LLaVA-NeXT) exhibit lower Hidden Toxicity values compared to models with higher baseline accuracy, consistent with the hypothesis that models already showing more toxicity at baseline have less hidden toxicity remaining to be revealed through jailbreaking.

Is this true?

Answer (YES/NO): YES